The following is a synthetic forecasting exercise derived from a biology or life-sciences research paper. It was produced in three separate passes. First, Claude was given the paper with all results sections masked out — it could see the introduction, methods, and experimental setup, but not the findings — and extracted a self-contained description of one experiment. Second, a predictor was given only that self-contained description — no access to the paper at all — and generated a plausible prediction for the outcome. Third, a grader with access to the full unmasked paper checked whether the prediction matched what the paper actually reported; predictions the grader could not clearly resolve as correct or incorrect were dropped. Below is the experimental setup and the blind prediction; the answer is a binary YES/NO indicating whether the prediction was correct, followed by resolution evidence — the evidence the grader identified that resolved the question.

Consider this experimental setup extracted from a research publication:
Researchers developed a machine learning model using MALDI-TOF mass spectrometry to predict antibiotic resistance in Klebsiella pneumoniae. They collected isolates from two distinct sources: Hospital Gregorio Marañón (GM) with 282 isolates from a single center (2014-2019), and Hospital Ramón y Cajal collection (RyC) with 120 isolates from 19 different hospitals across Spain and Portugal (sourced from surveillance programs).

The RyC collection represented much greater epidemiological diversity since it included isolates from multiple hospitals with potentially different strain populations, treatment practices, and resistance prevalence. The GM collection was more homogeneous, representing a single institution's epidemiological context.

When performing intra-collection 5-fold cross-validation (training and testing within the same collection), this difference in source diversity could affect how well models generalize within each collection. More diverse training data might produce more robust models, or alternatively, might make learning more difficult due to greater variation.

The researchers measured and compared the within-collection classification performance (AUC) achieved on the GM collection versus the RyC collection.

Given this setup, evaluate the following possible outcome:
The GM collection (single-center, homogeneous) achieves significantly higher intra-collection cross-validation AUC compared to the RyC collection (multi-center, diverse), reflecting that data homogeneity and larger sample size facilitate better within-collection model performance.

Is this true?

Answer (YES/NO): NO